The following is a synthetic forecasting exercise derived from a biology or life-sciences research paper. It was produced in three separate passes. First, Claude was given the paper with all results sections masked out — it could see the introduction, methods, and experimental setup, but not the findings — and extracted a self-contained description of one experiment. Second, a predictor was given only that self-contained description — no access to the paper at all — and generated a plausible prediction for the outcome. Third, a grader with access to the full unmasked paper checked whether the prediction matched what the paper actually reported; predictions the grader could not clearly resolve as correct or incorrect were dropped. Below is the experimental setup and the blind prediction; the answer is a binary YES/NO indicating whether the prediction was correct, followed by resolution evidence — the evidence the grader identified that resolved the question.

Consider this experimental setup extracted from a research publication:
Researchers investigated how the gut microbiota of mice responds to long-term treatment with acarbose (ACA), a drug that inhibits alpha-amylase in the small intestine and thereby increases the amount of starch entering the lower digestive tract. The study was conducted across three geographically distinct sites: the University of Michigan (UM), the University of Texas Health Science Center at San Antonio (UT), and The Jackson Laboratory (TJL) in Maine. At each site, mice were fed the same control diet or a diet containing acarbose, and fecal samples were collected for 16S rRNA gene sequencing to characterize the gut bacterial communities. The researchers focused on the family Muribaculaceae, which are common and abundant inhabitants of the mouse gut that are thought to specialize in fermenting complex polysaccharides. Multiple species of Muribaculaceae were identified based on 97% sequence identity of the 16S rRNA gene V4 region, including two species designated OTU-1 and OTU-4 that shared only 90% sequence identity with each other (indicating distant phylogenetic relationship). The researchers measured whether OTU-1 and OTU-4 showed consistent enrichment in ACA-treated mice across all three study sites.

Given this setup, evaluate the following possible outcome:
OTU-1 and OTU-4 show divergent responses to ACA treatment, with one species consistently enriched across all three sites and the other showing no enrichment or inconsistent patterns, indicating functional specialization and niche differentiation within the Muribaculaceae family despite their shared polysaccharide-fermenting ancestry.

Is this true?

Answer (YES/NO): NO